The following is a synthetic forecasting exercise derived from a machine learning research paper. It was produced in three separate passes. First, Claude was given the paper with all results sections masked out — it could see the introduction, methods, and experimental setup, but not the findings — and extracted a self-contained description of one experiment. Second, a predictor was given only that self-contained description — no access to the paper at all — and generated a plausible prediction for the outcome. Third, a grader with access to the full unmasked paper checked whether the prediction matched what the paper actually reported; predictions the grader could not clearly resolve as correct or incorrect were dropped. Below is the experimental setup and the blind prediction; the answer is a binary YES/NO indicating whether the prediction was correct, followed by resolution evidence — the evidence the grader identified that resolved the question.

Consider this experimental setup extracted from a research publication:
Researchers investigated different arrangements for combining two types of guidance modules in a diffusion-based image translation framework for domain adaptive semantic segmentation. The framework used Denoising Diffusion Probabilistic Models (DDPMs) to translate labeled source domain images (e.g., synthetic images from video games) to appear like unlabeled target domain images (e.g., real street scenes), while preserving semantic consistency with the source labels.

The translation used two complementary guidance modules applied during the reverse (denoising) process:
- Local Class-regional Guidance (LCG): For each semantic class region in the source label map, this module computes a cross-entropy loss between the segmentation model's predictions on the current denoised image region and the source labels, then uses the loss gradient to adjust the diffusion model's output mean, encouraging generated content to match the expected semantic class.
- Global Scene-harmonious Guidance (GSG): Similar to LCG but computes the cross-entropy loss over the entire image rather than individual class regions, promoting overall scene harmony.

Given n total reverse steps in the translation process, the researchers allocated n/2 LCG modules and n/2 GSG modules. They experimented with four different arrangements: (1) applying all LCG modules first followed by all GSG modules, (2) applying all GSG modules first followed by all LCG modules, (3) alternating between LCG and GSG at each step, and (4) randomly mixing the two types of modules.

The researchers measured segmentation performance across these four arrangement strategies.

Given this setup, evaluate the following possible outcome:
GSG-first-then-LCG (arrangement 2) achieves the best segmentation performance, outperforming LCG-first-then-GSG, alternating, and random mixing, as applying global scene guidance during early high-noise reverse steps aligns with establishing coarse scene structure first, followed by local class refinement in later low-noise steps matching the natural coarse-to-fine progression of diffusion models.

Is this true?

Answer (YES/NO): NO